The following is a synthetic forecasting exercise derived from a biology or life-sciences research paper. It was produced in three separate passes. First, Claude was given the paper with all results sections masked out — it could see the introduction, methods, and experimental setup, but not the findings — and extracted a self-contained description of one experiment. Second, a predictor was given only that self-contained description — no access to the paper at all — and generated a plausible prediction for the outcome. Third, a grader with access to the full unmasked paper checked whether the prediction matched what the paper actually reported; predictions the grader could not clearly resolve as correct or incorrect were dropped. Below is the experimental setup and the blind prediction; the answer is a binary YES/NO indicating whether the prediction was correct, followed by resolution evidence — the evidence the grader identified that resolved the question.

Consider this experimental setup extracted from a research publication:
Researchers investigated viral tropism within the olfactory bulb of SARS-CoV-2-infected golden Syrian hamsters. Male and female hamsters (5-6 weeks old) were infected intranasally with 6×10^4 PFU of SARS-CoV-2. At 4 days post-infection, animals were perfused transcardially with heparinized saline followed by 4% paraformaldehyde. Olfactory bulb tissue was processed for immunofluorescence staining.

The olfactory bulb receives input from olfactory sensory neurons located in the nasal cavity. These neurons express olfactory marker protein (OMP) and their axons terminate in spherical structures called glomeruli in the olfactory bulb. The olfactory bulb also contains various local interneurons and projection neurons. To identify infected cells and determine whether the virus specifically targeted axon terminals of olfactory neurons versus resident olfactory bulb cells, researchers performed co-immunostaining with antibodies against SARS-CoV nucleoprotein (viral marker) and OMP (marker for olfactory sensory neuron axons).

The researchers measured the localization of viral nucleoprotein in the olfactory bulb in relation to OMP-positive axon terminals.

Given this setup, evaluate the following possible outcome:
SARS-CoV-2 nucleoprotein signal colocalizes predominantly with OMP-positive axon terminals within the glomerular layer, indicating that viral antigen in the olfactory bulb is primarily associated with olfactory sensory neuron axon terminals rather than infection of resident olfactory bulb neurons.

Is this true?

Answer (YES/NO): NO